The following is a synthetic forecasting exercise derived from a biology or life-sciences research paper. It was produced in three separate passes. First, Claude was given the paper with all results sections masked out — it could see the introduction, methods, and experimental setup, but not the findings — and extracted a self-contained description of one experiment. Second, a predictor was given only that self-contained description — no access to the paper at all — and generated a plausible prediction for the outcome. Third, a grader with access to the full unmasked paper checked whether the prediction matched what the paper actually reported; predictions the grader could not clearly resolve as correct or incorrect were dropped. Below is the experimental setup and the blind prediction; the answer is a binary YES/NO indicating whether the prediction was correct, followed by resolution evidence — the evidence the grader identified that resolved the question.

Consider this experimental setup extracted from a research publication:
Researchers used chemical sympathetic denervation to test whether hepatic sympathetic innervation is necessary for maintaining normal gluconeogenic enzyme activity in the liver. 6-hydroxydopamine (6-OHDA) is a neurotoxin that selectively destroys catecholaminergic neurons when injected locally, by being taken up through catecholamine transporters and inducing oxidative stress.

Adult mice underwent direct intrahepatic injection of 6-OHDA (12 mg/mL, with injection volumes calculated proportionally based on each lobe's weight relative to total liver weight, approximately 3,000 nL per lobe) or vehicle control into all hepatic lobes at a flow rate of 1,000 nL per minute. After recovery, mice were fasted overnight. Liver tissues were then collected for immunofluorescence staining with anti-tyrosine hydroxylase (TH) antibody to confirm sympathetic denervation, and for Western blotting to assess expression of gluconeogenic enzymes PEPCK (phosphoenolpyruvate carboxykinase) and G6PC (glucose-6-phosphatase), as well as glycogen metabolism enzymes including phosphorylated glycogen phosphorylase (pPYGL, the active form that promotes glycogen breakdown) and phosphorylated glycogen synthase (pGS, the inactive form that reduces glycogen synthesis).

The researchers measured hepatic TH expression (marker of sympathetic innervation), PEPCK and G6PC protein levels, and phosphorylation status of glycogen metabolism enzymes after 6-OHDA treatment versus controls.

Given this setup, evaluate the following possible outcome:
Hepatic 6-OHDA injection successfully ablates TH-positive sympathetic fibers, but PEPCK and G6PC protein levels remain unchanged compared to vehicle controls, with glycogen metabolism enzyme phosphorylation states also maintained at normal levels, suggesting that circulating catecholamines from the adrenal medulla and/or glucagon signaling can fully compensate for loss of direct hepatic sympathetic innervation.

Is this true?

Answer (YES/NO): NO